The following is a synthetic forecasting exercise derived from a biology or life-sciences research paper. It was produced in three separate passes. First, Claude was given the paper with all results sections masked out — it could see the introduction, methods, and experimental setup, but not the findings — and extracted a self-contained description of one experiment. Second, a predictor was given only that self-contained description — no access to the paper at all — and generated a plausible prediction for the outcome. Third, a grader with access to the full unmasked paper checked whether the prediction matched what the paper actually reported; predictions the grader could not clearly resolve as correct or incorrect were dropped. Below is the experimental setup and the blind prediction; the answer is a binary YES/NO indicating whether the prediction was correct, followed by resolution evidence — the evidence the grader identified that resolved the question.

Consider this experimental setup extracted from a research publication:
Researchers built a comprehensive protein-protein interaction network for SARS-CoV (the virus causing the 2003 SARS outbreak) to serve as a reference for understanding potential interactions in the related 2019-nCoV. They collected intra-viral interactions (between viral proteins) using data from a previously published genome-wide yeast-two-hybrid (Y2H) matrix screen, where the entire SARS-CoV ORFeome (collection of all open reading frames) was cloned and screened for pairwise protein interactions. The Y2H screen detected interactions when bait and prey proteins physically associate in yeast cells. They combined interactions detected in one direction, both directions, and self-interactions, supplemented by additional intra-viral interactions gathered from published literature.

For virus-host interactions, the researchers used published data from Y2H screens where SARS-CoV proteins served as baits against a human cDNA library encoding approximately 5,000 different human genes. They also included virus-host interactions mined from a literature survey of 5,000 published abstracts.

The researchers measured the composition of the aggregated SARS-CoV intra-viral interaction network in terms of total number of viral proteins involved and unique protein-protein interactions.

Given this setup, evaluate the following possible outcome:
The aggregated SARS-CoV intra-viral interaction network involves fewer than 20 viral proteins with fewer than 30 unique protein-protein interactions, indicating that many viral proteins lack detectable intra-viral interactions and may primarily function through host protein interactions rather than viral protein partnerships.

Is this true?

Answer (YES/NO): NO